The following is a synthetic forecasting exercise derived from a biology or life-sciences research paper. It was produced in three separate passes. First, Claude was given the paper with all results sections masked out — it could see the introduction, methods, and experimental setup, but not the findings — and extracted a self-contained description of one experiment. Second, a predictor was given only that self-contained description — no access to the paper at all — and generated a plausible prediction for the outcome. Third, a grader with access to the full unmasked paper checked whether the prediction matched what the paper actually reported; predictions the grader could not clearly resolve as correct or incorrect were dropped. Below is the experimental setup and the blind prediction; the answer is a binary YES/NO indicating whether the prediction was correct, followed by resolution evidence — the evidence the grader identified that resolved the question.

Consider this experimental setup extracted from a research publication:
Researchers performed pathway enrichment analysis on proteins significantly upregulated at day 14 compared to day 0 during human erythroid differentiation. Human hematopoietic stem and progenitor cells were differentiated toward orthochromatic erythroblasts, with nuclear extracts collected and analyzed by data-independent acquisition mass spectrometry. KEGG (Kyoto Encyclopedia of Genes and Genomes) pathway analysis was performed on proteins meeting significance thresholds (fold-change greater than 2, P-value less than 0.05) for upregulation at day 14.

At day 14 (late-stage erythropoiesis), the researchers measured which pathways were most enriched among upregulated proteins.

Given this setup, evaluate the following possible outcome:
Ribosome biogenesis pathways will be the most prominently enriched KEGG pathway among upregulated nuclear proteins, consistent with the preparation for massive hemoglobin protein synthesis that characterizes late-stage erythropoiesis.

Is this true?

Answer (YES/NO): NO